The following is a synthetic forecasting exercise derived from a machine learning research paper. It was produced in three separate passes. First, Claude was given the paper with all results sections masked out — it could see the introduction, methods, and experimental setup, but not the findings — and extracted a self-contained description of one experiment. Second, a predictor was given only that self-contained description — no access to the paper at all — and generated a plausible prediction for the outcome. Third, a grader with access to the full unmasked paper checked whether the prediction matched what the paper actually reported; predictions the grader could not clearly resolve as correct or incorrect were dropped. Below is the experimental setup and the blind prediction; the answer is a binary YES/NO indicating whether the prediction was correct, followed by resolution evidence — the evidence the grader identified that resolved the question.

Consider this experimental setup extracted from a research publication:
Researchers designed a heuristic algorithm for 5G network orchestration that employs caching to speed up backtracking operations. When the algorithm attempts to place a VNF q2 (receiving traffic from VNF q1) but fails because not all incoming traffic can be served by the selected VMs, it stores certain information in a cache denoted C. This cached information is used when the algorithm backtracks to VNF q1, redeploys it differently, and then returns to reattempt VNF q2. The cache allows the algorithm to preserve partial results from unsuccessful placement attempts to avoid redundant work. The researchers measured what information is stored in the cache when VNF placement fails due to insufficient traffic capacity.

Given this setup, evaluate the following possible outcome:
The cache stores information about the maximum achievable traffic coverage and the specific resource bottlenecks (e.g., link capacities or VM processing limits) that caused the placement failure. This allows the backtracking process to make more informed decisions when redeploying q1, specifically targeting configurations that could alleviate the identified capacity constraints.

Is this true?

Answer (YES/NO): NO